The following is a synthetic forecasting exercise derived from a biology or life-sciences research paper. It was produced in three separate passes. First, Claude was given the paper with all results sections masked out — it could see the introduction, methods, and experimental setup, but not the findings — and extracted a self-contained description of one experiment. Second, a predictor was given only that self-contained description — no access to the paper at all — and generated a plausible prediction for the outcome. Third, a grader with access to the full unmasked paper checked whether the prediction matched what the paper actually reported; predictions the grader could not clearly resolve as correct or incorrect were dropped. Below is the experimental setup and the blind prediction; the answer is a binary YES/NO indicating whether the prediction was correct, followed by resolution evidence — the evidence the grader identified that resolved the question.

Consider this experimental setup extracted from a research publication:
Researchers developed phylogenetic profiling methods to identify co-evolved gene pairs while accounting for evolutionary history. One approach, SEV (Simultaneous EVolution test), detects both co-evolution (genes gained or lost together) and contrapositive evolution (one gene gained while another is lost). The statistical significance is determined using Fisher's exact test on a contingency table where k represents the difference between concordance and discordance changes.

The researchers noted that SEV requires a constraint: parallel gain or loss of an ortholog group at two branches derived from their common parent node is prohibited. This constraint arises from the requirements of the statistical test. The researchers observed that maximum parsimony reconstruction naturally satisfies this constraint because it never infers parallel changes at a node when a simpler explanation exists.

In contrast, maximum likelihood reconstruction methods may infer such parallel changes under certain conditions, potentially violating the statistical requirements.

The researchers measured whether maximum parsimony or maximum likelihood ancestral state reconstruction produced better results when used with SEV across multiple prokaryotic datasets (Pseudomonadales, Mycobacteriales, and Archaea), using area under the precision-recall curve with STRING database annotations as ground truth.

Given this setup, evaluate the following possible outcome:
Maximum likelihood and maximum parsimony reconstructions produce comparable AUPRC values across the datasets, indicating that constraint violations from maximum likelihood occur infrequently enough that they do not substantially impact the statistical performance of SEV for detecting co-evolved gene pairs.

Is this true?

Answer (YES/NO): NO